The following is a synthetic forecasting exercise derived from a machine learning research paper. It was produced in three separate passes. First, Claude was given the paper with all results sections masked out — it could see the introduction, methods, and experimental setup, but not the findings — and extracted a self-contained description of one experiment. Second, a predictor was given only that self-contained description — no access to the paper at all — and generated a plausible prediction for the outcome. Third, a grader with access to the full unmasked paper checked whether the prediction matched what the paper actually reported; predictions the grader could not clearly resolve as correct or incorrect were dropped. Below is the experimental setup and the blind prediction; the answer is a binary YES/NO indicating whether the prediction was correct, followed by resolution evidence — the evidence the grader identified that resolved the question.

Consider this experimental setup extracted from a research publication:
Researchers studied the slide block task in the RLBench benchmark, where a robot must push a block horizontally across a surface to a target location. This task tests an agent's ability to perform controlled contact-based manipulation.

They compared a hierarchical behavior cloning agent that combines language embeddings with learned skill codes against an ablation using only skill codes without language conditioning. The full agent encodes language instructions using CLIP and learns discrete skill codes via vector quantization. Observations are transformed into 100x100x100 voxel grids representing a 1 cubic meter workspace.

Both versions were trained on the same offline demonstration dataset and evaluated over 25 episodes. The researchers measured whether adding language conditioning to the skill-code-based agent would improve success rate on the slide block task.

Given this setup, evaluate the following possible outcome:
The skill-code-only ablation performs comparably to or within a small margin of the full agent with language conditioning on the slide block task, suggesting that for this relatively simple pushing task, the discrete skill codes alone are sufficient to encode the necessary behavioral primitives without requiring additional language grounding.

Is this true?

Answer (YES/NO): NO